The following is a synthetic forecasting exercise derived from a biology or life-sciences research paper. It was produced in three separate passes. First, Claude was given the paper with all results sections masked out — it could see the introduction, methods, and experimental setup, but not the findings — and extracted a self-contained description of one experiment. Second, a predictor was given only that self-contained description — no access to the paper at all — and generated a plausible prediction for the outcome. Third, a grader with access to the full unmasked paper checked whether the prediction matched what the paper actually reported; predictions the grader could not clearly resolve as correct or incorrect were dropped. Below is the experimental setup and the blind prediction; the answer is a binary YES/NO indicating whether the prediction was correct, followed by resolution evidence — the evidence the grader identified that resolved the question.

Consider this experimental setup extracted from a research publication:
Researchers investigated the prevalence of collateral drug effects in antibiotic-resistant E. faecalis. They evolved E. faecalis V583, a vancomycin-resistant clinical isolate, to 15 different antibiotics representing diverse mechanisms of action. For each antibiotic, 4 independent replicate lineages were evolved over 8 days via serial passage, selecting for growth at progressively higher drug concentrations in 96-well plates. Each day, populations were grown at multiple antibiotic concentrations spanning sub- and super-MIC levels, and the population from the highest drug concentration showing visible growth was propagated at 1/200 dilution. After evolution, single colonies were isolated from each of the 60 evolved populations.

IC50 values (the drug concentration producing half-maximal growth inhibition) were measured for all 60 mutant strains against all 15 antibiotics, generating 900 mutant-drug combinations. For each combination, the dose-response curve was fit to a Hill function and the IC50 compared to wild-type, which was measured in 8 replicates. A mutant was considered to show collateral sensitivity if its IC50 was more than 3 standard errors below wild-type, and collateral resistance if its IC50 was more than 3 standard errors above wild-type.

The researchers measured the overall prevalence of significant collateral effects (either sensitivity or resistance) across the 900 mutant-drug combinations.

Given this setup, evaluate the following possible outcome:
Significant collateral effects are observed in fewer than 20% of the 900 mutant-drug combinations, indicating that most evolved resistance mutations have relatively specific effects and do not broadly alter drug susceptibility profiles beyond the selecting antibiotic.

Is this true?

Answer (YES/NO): NO